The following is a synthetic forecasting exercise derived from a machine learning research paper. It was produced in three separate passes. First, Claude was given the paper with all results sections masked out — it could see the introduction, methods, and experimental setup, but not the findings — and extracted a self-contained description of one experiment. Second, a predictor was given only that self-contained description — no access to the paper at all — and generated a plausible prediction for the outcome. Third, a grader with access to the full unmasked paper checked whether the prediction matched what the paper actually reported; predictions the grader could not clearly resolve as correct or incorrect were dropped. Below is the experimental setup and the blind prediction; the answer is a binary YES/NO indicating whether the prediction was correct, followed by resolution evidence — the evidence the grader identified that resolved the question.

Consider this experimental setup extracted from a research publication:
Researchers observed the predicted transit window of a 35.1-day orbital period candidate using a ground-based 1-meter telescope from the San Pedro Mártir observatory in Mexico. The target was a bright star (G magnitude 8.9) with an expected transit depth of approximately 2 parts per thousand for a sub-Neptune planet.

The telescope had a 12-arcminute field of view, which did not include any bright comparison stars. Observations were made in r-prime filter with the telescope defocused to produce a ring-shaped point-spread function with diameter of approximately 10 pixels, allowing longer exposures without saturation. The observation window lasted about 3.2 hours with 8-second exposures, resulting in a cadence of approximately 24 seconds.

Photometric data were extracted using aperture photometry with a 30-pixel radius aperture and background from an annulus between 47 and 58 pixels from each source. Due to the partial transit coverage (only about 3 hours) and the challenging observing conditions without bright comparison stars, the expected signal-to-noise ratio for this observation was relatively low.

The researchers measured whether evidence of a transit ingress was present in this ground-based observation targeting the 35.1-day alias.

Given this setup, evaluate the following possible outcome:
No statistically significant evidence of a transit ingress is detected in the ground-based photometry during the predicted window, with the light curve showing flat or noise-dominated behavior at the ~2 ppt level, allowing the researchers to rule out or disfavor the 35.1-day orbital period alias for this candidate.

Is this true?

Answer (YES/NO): NO